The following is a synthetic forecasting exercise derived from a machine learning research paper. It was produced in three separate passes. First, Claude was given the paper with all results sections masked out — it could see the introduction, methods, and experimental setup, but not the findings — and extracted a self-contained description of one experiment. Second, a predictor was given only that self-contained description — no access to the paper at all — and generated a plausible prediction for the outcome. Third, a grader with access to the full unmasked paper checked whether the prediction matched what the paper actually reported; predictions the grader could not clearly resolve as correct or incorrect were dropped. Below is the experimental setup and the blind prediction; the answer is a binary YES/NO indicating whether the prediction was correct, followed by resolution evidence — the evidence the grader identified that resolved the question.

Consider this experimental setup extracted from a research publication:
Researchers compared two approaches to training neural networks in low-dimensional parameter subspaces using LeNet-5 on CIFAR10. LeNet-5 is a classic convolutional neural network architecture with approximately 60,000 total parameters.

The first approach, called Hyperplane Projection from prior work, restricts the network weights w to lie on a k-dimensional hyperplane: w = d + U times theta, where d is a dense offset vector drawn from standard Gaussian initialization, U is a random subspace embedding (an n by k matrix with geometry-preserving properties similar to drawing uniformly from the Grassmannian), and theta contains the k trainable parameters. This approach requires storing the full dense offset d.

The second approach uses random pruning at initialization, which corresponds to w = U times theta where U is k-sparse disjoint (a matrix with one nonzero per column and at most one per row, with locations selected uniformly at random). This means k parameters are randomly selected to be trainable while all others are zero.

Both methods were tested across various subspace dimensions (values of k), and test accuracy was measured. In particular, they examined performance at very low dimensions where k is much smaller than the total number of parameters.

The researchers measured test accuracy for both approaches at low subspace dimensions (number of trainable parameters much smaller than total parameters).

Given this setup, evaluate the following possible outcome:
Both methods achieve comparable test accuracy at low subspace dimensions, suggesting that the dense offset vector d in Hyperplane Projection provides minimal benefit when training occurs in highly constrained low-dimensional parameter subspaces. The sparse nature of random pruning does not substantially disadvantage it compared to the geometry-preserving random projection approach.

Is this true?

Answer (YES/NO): NO